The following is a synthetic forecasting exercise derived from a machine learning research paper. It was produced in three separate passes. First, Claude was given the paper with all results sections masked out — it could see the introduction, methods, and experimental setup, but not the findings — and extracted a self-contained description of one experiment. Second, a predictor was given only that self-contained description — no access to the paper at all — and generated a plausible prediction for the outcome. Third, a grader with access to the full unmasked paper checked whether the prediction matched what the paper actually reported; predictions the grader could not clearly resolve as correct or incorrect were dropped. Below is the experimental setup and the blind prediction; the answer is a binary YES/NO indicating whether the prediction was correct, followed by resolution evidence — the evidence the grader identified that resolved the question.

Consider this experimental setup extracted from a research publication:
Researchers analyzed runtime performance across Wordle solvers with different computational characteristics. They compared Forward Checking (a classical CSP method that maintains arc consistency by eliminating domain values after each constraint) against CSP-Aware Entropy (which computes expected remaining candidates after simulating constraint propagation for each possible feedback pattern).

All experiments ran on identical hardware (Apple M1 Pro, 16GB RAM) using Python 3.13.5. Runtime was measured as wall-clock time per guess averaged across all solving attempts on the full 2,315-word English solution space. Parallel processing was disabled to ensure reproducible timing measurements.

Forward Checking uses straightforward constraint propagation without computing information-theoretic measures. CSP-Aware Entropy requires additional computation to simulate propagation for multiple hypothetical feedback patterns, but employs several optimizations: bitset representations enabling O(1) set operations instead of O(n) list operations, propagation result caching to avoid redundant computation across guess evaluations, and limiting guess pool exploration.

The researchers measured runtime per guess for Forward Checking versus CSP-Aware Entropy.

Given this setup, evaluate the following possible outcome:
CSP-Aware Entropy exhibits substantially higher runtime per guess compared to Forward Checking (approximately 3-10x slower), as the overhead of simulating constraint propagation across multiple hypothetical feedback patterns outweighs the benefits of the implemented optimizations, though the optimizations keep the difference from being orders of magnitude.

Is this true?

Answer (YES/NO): NO